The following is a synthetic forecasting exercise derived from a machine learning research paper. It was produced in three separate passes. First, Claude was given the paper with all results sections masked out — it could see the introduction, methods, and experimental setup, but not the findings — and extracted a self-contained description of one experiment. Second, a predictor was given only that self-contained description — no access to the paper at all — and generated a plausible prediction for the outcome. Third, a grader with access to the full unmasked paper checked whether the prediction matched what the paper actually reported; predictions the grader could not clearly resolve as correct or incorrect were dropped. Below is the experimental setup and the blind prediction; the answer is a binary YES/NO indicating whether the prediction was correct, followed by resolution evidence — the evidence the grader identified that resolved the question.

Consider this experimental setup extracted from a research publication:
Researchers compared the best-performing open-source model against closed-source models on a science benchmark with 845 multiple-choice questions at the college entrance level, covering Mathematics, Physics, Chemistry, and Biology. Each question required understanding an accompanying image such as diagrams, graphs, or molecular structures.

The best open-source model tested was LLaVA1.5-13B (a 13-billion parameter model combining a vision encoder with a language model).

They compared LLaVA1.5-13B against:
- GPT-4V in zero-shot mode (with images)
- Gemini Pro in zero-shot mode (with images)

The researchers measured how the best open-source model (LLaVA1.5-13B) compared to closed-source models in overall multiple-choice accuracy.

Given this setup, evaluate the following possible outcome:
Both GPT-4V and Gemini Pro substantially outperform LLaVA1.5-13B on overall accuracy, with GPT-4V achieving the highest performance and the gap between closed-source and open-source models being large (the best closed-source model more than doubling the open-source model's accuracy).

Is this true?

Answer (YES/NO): NO